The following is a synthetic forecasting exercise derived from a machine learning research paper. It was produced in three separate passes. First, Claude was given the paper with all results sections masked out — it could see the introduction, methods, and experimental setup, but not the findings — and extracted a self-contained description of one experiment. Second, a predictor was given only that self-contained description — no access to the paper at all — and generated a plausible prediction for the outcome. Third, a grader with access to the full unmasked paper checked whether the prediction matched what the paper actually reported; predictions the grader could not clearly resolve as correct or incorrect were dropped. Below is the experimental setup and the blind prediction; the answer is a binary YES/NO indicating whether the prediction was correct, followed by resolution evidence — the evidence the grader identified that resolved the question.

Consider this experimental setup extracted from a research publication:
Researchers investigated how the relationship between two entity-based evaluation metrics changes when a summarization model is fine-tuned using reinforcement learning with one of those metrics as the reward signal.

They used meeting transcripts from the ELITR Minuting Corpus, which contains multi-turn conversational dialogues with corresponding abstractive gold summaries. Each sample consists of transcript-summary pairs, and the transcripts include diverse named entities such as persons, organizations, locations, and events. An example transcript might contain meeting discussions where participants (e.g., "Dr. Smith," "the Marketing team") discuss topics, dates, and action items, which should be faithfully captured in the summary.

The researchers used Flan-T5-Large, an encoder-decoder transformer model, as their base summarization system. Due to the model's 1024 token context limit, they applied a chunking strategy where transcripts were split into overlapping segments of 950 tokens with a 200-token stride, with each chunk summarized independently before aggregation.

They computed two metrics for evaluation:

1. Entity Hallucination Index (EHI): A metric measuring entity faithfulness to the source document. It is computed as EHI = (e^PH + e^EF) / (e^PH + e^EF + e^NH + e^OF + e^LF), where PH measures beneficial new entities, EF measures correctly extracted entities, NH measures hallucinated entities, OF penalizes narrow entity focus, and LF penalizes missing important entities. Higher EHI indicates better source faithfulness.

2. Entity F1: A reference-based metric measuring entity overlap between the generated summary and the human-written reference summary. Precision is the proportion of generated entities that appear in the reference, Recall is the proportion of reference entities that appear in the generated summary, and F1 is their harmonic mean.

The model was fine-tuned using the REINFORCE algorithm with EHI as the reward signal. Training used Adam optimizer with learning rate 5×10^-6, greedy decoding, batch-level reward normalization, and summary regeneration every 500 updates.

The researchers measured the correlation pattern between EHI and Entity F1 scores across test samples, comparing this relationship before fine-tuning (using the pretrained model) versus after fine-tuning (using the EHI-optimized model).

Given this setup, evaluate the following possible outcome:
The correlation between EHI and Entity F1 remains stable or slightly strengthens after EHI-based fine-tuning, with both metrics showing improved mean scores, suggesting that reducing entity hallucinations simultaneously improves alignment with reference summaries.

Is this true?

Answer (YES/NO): NO